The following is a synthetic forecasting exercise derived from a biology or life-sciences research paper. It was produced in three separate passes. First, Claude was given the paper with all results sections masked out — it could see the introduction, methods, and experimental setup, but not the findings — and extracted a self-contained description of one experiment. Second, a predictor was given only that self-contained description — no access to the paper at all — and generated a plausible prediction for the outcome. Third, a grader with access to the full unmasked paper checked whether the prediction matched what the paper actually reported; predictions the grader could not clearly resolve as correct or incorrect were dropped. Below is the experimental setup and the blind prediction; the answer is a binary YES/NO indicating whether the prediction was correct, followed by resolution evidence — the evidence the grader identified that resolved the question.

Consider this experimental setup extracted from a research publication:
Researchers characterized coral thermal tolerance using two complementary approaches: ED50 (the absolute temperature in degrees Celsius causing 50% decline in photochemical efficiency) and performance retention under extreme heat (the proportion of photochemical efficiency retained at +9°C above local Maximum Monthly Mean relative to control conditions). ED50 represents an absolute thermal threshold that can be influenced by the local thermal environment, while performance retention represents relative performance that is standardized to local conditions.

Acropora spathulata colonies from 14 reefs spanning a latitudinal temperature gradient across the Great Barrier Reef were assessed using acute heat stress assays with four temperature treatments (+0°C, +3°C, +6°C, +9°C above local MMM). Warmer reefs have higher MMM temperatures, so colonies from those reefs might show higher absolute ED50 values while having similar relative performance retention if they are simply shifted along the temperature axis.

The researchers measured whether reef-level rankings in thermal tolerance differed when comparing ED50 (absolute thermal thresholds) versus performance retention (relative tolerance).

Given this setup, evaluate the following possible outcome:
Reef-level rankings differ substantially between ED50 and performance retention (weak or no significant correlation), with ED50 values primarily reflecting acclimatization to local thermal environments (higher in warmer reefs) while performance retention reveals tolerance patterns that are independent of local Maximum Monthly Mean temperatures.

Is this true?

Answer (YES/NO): NO